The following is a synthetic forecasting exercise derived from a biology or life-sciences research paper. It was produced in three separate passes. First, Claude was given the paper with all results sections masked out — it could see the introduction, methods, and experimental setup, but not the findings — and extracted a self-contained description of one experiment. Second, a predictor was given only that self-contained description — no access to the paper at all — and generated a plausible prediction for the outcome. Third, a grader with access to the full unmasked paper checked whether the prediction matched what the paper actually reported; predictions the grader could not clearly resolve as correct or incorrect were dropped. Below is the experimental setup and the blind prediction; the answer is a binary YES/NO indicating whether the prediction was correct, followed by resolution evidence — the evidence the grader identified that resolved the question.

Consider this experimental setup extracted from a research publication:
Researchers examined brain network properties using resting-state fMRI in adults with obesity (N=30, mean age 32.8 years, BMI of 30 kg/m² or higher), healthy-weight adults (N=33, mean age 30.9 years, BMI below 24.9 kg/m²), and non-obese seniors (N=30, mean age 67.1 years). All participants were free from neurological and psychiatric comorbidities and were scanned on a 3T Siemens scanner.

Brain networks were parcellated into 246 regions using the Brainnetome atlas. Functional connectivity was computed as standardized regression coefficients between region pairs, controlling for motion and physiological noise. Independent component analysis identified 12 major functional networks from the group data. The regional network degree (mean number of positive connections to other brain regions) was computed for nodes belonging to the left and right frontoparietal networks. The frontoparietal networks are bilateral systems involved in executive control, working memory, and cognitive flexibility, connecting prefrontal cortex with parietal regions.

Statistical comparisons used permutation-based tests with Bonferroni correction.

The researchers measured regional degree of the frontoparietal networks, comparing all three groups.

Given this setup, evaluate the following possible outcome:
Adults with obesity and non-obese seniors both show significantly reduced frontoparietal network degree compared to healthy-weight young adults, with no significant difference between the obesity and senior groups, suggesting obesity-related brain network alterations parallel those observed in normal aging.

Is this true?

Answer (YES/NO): NO